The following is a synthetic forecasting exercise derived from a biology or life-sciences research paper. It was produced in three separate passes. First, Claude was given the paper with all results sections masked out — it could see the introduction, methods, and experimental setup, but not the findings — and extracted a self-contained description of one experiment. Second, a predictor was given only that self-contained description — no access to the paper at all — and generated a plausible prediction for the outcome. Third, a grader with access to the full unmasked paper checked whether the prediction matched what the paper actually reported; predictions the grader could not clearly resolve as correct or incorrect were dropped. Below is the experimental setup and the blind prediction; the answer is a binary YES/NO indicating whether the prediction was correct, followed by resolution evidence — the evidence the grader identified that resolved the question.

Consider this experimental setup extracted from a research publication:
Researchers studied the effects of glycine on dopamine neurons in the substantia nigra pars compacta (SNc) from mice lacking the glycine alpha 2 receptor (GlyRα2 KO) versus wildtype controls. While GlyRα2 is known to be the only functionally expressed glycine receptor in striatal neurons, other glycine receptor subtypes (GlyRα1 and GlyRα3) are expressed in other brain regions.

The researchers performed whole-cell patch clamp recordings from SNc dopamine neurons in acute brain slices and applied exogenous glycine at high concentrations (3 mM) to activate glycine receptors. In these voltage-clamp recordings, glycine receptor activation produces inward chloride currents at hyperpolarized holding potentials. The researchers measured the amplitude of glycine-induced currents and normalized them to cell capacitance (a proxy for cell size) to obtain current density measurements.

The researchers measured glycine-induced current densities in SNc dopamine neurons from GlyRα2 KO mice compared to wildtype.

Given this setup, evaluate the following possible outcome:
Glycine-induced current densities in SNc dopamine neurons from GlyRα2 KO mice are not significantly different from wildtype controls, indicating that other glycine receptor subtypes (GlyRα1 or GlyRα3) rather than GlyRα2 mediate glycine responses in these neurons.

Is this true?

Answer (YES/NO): YES